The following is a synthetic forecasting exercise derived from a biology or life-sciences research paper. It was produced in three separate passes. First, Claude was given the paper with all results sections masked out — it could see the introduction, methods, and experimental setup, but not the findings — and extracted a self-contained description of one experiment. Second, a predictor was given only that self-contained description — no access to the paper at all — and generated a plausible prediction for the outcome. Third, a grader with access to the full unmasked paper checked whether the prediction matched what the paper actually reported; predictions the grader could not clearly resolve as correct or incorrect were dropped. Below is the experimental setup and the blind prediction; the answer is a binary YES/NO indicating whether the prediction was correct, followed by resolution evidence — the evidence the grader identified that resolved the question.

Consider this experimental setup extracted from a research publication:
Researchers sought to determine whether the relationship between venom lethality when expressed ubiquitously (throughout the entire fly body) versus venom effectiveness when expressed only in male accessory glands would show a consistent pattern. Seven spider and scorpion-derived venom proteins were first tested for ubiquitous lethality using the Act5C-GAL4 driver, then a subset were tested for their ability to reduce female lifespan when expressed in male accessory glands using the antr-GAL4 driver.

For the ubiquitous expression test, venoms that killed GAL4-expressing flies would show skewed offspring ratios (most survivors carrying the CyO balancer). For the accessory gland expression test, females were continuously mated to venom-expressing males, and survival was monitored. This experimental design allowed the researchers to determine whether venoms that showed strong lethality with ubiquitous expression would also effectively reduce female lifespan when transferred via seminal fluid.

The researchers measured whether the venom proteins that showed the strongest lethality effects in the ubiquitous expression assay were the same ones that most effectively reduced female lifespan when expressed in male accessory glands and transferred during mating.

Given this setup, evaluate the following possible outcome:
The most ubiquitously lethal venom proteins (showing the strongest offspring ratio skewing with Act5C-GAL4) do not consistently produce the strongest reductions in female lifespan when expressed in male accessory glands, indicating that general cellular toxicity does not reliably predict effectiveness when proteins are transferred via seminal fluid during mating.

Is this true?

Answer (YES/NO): YES